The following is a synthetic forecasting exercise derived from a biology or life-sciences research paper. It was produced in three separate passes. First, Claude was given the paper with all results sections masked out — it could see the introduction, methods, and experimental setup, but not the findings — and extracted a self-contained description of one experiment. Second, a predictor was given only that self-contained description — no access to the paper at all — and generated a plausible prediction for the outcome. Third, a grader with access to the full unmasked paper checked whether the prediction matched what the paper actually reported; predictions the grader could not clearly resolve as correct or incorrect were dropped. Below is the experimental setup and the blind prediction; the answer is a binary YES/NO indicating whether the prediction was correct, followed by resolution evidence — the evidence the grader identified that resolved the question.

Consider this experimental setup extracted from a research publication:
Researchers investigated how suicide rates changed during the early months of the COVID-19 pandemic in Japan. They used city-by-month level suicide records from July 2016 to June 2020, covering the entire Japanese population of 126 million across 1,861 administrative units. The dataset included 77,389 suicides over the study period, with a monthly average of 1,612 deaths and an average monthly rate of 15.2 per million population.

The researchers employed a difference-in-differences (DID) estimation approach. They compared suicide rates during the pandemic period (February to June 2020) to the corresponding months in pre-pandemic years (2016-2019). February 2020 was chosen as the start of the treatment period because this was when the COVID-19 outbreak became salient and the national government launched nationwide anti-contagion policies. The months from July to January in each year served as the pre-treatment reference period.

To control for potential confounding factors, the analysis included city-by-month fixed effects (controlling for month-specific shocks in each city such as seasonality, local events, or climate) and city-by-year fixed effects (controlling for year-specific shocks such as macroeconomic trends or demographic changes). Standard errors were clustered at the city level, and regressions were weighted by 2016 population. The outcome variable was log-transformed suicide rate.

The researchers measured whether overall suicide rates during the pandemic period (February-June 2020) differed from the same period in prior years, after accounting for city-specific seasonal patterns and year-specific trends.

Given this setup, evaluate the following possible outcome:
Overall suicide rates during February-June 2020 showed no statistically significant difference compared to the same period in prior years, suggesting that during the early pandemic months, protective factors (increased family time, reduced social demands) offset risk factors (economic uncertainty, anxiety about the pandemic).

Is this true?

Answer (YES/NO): NO